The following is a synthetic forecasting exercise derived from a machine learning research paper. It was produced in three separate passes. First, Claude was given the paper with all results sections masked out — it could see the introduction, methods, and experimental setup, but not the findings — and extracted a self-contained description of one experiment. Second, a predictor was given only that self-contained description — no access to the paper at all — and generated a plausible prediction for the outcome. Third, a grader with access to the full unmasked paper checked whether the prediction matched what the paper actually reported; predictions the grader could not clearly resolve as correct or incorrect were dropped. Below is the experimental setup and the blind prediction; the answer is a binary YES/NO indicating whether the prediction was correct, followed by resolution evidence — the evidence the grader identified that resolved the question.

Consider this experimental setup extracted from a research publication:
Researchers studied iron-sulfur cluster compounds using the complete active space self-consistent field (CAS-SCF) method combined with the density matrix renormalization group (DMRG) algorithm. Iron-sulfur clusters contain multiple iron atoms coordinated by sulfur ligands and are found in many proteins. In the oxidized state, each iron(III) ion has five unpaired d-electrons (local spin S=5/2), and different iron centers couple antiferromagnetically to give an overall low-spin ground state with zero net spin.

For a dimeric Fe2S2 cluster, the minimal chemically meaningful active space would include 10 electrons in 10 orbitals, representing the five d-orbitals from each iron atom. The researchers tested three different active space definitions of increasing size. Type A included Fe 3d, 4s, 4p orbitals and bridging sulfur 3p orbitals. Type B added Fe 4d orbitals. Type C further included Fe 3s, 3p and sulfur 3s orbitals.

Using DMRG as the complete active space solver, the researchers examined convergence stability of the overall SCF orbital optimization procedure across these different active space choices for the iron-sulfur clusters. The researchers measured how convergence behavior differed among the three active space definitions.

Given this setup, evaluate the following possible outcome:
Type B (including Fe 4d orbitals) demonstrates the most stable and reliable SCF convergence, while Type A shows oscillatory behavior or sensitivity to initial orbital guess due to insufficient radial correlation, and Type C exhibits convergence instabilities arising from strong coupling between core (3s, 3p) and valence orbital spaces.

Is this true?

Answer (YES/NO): NO